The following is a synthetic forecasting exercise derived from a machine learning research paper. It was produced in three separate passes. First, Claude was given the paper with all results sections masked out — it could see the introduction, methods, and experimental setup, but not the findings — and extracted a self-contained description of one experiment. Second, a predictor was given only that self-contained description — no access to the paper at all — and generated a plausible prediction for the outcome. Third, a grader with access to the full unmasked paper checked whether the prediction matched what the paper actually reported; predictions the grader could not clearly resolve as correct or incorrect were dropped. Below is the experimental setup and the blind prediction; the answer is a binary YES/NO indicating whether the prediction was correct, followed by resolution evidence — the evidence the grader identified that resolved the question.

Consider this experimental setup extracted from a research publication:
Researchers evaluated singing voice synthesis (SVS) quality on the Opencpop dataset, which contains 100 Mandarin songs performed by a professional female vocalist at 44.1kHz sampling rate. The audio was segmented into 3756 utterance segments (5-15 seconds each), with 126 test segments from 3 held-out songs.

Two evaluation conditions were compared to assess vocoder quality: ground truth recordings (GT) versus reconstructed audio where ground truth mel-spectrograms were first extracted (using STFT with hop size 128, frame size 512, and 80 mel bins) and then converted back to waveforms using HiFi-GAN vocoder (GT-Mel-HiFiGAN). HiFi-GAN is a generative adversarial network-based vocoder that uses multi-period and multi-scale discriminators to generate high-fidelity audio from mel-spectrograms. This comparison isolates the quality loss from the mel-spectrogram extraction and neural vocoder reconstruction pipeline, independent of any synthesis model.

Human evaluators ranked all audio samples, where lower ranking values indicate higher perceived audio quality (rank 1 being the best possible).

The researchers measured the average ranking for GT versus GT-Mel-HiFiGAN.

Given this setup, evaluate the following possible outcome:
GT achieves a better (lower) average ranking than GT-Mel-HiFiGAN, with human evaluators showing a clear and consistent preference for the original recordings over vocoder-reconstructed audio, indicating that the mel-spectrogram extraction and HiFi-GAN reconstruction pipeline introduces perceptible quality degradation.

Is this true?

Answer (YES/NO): YES